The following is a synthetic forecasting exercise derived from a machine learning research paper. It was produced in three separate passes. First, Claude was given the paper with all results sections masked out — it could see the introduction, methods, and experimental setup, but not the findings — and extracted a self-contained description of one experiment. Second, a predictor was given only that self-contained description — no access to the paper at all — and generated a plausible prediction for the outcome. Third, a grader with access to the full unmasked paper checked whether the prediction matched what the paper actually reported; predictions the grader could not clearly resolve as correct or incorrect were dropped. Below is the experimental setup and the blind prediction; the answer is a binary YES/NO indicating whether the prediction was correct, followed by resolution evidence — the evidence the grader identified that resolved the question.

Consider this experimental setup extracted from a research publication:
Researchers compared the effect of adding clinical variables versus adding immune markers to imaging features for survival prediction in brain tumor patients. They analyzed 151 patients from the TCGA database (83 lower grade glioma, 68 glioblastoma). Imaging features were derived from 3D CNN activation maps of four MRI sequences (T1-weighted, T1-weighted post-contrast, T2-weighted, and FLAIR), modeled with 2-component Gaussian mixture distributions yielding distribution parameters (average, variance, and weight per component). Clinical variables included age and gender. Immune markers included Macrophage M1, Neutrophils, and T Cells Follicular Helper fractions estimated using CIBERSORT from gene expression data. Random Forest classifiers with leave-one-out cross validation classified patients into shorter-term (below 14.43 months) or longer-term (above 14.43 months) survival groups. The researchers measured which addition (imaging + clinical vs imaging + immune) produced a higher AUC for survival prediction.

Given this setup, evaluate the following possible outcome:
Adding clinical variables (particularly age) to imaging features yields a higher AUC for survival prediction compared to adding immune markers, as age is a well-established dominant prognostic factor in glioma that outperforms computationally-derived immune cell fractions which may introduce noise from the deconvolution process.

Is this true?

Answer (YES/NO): NO